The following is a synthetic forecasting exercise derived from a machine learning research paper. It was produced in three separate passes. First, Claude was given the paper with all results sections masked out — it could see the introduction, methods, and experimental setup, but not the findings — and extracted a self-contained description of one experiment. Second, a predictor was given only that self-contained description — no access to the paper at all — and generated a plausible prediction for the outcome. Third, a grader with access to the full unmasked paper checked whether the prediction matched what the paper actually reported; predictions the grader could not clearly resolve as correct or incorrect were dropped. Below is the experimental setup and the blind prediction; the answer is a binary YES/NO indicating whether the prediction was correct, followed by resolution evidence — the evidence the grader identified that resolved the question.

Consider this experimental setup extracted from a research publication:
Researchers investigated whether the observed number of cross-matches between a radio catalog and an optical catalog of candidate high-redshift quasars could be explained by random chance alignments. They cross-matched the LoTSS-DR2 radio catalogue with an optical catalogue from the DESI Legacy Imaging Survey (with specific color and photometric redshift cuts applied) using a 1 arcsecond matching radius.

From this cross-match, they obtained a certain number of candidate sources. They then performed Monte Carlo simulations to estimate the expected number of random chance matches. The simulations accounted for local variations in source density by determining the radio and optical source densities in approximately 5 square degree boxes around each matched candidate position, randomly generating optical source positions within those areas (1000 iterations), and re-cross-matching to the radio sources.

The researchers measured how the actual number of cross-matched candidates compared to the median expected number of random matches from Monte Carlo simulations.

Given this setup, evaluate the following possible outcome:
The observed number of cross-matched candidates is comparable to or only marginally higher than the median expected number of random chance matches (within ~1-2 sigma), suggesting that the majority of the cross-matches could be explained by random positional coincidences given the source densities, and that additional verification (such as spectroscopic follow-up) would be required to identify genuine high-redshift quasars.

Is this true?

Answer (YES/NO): YES